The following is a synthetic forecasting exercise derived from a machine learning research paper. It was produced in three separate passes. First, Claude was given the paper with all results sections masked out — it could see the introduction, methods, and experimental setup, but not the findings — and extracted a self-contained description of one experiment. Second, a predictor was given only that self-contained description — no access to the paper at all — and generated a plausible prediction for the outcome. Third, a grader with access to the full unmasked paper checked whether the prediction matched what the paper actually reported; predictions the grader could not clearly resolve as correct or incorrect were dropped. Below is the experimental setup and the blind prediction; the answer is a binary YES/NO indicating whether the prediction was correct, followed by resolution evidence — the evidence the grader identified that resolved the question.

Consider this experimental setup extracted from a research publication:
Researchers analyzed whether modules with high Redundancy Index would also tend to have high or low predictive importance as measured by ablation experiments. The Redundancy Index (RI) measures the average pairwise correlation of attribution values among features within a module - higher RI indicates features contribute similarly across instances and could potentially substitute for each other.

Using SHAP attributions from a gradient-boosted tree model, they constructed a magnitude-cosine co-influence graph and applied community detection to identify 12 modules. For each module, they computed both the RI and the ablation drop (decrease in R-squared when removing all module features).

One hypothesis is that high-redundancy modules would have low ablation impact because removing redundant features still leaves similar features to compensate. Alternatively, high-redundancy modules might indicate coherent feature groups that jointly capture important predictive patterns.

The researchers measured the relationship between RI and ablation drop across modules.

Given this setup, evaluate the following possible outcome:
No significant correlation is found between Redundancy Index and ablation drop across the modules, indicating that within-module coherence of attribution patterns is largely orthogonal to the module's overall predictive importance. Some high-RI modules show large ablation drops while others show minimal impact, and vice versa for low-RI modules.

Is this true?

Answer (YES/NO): NO